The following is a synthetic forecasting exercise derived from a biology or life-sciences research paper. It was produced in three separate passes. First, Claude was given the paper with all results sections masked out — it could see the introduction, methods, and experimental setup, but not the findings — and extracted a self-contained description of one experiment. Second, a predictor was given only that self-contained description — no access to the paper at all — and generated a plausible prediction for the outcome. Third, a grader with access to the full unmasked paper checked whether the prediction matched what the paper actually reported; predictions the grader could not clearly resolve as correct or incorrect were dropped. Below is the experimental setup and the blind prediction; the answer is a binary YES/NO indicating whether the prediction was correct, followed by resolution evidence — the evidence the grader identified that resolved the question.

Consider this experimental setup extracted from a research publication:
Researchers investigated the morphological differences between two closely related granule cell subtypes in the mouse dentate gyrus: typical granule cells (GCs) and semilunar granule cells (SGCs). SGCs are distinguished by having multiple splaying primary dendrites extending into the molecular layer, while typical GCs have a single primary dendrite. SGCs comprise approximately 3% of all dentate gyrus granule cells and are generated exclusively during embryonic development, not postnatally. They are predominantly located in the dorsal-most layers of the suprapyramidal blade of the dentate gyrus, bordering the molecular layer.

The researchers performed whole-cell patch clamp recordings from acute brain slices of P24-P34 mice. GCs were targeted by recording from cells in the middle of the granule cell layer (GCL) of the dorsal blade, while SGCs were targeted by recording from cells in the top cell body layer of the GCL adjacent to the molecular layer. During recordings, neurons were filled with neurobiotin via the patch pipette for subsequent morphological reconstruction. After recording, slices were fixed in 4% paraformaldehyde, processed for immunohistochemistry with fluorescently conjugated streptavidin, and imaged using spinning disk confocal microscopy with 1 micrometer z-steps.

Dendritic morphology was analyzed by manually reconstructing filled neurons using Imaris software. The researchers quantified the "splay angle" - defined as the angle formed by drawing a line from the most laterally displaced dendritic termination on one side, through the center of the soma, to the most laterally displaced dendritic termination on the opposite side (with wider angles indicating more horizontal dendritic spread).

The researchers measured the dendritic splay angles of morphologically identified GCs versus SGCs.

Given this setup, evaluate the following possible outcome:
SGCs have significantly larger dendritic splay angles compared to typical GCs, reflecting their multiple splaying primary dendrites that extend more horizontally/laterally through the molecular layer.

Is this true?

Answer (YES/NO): YES